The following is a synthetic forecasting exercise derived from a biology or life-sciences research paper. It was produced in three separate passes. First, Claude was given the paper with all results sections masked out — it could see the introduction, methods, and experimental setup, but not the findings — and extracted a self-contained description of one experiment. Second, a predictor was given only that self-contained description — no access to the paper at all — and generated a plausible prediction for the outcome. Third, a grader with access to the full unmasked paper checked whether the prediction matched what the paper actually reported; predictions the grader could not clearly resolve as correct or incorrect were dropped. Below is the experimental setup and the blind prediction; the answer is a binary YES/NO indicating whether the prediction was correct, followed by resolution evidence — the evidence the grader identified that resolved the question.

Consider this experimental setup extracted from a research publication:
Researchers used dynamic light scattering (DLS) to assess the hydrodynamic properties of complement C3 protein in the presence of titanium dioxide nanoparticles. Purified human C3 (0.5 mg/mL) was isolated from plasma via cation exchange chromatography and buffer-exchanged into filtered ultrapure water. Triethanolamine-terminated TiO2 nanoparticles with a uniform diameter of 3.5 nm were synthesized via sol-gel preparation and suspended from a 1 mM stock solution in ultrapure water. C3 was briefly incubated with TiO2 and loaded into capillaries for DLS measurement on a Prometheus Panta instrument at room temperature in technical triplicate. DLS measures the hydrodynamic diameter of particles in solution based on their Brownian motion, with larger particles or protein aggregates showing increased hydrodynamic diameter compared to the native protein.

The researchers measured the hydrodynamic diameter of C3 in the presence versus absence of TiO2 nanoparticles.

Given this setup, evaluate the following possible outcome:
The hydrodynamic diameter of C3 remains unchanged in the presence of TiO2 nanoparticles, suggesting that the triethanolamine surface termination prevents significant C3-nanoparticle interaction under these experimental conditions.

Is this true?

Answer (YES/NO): NO